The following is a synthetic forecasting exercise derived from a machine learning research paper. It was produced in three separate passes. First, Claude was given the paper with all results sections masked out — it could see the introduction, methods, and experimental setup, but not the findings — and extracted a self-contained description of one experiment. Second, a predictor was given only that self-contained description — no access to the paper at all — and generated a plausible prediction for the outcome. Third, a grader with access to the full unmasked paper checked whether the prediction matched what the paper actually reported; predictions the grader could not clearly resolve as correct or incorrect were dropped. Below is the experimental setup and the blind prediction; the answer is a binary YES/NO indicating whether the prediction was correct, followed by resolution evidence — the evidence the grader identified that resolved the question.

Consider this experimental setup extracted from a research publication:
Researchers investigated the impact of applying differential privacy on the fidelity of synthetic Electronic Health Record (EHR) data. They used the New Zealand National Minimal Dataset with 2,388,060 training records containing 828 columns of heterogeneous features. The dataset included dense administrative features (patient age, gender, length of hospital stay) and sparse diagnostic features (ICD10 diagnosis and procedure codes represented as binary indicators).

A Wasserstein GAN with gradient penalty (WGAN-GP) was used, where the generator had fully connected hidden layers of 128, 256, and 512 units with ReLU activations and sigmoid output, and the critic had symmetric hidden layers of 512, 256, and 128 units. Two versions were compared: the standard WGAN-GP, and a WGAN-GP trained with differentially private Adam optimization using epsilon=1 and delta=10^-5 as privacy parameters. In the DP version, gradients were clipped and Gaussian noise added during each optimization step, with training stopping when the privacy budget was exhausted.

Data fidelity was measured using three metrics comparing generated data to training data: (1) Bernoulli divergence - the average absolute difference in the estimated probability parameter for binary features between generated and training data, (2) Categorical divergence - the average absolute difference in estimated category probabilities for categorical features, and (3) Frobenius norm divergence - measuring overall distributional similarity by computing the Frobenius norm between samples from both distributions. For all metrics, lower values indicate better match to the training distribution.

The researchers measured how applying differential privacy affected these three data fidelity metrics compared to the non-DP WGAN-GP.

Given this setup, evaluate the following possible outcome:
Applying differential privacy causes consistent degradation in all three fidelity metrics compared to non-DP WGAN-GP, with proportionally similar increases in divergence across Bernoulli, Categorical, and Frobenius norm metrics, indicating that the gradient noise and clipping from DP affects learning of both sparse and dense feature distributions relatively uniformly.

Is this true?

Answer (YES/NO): NO